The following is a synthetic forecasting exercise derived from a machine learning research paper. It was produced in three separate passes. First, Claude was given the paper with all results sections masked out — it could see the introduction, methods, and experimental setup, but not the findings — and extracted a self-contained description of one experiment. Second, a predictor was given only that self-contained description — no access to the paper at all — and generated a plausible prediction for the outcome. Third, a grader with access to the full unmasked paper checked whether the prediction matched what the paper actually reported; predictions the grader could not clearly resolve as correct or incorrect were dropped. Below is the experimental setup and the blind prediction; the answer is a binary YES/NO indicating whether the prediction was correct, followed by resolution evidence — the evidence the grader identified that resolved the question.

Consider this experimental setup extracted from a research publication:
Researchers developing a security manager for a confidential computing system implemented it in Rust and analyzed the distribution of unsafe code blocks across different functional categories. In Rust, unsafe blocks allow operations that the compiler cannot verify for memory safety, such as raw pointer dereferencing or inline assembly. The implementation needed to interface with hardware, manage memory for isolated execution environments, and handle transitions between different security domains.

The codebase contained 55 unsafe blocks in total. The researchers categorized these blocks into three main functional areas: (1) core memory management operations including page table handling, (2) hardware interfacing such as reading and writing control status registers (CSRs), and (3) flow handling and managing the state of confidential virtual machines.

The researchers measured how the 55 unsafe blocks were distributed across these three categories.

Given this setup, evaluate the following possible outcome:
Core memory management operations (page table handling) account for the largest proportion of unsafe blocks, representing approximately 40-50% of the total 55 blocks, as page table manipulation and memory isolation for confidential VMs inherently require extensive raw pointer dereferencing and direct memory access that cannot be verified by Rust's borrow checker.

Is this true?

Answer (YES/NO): NO